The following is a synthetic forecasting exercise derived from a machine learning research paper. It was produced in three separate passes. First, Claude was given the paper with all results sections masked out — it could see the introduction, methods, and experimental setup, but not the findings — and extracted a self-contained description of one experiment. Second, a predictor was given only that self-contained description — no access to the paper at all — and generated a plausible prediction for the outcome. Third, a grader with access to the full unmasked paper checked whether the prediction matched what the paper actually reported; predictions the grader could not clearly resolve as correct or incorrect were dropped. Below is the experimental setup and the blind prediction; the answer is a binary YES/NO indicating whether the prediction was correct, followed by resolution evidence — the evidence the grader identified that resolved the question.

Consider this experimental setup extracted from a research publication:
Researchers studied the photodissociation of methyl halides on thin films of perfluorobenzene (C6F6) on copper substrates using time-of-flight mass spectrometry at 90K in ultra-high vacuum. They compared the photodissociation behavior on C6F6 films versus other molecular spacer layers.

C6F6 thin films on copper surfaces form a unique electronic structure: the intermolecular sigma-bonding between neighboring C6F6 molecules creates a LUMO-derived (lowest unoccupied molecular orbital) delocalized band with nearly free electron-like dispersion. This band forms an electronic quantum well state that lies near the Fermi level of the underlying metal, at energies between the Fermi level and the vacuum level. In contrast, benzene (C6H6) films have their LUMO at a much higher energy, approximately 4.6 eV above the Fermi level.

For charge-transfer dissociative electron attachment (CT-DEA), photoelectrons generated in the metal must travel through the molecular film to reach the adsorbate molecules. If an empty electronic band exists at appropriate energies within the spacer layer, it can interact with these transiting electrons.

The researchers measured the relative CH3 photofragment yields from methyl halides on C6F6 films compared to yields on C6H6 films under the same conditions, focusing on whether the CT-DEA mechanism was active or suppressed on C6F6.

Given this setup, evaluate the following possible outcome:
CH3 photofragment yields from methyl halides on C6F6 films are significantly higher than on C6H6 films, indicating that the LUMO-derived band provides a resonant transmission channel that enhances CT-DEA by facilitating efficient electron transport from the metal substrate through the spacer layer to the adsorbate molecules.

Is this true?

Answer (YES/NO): NO